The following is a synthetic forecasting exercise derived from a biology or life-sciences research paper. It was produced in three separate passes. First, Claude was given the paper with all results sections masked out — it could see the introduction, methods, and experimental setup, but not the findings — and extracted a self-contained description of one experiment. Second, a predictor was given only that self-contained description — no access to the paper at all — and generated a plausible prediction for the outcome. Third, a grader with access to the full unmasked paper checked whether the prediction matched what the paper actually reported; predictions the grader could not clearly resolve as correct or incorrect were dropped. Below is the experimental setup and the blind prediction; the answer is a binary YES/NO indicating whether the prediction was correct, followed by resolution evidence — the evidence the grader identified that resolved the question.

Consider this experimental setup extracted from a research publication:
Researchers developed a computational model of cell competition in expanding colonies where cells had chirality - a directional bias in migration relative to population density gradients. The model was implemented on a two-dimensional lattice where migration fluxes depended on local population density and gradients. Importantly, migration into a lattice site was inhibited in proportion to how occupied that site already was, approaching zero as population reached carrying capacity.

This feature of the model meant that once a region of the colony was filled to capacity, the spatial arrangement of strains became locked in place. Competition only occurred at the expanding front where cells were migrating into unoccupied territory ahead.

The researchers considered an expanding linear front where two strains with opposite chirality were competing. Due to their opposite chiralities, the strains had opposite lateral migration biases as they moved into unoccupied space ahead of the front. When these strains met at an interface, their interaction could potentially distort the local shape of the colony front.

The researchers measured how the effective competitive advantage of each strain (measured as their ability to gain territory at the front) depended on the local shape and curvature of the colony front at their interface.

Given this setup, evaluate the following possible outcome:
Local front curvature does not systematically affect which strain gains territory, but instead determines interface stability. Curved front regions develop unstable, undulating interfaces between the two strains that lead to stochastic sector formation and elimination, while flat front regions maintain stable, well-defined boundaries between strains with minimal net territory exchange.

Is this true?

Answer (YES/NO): NO